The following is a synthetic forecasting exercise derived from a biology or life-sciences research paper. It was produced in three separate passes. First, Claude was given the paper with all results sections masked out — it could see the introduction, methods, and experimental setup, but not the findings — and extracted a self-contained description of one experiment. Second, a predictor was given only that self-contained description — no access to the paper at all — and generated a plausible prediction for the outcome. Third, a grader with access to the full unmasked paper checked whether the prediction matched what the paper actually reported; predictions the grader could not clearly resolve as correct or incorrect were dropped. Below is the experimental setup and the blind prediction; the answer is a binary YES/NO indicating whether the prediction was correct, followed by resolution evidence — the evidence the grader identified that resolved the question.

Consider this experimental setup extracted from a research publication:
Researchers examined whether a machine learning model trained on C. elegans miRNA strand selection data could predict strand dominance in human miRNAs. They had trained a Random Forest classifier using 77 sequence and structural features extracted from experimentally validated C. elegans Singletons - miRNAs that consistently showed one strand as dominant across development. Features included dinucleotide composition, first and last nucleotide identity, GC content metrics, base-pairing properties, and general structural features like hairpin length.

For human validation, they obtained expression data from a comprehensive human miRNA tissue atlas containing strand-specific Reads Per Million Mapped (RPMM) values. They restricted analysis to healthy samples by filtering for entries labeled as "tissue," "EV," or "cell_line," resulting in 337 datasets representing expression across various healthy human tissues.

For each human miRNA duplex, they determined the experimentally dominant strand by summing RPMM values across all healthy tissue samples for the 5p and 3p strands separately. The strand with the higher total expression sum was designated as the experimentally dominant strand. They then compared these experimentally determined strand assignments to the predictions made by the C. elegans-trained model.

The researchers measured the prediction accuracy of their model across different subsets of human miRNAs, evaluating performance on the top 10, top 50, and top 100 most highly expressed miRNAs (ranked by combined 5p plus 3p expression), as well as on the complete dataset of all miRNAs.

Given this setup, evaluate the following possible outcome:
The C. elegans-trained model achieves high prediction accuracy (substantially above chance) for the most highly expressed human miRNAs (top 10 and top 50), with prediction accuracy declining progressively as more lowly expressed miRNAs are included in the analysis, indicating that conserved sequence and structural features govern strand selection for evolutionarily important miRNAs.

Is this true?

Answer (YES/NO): YES